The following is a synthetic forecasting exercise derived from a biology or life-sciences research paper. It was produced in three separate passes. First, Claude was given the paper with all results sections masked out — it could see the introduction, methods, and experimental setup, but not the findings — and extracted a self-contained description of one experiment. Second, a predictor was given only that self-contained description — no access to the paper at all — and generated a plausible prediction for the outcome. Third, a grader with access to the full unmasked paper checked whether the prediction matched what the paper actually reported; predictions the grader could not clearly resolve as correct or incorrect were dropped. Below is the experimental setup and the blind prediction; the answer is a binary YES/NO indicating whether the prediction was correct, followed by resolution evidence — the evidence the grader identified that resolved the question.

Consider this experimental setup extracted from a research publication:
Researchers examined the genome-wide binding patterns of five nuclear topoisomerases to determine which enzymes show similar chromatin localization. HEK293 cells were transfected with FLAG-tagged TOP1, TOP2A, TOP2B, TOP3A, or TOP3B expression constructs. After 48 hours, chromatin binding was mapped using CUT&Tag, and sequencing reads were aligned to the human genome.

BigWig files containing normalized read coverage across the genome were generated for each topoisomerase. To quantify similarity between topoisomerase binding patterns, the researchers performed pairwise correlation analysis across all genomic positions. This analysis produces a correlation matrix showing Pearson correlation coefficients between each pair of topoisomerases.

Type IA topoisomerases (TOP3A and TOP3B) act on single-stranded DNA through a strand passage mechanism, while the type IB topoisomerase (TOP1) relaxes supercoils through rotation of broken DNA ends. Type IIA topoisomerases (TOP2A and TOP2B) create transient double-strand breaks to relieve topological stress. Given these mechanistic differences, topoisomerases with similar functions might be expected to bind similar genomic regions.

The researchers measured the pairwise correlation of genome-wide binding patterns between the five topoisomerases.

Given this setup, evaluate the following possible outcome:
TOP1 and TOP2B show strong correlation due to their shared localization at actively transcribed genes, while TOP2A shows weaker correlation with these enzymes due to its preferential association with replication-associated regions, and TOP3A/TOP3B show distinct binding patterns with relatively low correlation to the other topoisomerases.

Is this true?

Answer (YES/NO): NO